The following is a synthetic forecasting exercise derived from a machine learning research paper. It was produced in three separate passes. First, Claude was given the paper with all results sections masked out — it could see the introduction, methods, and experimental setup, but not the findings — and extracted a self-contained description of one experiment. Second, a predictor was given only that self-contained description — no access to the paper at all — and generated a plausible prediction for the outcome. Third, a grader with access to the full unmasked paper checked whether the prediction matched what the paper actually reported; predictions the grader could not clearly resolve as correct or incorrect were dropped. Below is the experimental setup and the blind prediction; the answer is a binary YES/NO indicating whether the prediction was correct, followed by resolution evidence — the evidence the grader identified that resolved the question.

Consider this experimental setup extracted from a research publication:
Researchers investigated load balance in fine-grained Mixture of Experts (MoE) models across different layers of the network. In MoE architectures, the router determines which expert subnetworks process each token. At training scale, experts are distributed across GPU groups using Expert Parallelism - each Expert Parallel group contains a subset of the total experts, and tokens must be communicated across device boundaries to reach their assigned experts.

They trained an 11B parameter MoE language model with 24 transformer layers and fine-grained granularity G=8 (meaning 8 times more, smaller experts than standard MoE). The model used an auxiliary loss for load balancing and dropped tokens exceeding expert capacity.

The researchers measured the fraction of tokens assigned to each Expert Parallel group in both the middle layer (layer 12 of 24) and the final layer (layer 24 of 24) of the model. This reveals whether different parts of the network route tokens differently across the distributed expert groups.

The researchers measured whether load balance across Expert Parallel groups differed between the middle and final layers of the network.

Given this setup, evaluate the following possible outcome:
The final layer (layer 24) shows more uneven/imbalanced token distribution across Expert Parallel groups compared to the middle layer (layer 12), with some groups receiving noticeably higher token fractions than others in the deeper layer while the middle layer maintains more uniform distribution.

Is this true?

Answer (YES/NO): NO